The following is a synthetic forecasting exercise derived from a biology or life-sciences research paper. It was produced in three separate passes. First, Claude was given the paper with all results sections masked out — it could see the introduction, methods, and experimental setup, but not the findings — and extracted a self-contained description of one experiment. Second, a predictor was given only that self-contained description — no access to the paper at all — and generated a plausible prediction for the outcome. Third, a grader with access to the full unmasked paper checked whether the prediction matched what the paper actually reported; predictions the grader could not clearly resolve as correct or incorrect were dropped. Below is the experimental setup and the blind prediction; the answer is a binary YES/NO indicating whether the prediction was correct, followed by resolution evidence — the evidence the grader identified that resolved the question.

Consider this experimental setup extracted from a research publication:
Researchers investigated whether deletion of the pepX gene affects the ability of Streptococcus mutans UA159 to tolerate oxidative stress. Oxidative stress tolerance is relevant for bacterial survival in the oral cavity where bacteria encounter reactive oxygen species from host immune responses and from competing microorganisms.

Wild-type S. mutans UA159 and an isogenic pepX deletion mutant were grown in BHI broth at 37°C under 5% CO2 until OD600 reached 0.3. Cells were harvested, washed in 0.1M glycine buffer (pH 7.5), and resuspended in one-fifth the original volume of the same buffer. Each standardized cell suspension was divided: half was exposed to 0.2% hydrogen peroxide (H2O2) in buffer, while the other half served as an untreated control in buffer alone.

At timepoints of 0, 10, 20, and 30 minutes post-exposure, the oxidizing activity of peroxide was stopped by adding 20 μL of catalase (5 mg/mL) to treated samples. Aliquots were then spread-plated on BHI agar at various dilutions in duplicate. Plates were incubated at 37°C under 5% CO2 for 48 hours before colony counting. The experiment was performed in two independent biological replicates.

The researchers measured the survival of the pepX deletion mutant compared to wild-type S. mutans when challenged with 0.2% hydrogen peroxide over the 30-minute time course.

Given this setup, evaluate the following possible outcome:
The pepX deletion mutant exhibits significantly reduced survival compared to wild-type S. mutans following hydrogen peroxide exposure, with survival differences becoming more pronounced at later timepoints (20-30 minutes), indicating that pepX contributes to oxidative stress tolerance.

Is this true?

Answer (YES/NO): NO